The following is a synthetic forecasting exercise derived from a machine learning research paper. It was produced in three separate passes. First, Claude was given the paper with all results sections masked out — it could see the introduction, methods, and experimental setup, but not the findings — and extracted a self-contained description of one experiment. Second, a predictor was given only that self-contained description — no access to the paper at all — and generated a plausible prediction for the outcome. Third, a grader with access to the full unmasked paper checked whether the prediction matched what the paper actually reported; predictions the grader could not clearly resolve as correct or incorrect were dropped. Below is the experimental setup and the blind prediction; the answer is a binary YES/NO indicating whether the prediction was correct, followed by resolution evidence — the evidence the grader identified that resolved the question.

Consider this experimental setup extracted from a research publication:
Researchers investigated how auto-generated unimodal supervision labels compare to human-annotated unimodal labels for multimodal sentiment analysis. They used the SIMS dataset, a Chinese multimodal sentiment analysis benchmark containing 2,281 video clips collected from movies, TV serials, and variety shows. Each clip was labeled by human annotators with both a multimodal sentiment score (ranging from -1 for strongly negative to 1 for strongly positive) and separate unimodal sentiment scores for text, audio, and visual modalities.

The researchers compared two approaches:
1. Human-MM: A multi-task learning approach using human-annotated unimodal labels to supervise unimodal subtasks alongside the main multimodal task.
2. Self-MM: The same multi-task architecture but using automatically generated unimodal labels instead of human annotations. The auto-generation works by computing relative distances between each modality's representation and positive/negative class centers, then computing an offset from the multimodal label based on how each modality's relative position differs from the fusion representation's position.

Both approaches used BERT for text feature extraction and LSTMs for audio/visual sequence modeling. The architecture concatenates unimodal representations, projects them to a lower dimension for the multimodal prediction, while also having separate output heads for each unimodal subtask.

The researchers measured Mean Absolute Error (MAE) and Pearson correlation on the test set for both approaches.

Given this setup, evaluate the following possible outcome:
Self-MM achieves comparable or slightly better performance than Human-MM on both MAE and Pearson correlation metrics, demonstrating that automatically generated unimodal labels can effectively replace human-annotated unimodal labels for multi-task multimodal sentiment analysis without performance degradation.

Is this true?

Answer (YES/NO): NO